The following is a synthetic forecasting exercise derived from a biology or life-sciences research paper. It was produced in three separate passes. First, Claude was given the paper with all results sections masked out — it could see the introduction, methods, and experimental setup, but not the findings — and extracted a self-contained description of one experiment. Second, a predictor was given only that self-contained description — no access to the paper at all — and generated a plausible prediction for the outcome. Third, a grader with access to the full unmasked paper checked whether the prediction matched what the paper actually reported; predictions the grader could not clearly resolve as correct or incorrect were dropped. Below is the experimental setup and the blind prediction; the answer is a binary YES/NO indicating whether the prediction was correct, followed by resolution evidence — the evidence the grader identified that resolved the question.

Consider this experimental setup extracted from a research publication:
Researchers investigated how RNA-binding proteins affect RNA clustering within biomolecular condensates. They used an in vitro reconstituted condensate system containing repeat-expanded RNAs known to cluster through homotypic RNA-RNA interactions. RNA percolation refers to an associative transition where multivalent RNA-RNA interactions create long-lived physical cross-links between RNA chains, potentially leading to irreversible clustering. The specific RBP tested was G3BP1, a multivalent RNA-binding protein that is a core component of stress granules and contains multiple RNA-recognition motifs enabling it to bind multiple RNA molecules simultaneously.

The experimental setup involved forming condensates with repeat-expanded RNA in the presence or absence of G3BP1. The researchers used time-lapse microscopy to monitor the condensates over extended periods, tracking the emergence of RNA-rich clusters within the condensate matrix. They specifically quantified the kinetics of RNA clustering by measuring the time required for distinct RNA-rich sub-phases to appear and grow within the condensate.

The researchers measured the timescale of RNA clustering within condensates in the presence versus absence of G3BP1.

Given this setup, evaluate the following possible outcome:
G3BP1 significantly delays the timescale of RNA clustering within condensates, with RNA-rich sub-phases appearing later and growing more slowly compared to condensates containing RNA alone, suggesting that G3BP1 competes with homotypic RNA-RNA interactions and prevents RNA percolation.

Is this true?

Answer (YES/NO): YES